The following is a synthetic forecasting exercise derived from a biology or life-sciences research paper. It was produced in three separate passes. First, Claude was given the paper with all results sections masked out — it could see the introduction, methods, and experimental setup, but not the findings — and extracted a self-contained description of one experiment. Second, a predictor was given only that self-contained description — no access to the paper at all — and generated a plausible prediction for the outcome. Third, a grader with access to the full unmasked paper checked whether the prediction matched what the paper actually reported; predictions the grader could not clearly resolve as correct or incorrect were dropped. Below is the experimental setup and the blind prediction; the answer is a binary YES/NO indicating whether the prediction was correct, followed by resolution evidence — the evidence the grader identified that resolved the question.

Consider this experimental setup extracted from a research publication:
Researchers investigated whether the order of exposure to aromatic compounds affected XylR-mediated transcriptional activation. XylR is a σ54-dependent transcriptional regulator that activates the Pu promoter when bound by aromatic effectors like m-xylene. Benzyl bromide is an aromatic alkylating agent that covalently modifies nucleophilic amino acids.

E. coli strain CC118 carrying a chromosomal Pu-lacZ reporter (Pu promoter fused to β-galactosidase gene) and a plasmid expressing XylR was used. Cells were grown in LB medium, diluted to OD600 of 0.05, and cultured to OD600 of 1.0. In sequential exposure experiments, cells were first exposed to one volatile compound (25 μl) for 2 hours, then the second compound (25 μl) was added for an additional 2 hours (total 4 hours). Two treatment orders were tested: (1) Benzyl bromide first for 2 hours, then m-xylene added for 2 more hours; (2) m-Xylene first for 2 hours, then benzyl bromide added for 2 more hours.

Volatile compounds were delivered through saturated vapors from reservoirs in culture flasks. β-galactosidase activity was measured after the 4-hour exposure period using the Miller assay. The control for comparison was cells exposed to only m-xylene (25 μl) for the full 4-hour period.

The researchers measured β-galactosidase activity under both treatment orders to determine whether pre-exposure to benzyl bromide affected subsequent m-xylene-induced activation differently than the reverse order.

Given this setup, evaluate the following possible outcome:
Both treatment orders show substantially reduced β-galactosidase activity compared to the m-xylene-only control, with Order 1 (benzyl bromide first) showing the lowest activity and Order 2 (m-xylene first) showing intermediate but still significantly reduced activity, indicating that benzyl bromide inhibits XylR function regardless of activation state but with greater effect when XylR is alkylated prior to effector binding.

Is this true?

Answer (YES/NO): NO